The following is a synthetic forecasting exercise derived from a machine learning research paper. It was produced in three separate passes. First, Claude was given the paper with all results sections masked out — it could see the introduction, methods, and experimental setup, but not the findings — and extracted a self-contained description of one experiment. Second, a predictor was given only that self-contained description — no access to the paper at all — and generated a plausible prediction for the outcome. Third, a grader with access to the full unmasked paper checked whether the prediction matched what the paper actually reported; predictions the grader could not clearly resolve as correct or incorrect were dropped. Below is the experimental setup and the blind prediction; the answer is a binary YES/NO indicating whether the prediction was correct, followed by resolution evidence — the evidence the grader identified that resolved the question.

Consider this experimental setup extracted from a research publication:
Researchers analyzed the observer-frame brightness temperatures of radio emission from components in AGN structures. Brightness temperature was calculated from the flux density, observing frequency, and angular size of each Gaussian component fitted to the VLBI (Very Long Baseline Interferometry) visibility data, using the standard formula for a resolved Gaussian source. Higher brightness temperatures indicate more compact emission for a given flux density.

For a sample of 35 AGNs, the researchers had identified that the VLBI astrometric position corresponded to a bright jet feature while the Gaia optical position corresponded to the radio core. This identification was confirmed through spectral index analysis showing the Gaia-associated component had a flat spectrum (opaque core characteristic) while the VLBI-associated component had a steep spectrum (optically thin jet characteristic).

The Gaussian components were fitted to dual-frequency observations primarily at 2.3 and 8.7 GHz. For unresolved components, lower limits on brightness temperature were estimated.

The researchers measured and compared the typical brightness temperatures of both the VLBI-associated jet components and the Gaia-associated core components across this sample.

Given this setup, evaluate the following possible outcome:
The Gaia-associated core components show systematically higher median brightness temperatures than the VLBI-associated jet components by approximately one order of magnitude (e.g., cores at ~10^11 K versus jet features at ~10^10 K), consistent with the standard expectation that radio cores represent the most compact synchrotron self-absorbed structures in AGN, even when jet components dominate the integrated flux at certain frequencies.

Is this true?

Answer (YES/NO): NO